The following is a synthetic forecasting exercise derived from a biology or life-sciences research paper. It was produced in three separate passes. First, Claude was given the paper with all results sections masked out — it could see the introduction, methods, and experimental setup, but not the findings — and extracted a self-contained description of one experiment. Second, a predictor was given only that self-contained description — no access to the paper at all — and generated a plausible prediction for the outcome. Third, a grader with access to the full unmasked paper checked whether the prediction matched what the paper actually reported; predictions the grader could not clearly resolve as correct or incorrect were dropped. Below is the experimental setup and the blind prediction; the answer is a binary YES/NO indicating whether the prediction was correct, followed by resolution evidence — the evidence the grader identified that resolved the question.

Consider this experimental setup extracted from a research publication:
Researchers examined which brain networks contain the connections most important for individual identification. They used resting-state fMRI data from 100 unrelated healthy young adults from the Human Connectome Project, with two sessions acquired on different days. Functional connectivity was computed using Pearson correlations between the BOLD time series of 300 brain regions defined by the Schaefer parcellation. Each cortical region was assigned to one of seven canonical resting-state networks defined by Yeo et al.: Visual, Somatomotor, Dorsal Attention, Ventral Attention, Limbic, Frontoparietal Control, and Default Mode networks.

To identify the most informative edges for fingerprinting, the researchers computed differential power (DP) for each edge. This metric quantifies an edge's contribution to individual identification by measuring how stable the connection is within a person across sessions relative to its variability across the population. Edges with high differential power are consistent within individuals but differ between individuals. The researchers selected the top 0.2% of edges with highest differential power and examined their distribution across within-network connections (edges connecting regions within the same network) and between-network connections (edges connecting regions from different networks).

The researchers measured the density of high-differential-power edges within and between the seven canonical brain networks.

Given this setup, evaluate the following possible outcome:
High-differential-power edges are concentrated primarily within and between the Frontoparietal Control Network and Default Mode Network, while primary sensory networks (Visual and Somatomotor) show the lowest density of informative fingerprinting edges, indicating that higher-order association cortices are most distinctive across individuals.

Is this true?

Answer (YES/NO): NO